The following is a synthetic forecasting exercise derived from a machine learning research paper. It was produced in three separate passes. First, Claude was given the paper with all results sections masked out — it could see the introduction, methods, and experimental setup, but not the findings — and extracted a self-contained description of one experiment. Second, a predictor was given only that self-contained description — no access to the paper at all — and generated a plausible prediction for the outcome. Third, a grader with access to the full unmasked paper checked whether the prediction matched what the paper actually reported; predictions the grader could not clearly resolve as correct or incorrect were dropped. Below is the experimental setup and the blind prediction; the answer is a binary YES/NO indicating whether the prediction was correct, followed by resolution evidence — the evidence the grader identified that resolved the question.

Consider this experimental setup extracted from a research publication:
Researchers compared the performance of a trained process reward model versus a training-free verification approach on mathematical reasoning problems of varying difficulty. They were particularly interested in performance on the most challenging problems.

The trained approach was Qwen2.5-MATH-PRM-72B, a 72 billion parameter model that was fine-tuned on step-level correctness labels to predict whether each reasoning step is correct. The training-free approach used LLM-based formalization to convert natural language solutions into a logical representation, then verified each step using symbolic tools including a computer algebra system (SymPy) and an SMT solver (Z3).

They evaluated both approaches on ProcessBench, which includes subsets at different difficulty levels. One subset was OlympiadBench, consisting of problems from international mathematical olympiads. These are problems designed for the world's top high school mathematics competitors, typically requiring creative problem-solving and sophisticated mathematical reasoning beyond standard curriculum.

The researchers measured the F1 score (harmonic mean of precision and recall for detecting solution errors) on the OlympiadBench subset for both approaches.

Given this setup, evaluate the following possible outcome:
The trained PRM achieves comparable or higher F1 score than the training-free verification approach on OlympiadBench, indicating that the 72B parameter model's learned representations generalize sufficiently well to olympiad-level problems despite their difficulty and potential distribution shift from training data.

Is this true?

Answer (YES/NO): NO